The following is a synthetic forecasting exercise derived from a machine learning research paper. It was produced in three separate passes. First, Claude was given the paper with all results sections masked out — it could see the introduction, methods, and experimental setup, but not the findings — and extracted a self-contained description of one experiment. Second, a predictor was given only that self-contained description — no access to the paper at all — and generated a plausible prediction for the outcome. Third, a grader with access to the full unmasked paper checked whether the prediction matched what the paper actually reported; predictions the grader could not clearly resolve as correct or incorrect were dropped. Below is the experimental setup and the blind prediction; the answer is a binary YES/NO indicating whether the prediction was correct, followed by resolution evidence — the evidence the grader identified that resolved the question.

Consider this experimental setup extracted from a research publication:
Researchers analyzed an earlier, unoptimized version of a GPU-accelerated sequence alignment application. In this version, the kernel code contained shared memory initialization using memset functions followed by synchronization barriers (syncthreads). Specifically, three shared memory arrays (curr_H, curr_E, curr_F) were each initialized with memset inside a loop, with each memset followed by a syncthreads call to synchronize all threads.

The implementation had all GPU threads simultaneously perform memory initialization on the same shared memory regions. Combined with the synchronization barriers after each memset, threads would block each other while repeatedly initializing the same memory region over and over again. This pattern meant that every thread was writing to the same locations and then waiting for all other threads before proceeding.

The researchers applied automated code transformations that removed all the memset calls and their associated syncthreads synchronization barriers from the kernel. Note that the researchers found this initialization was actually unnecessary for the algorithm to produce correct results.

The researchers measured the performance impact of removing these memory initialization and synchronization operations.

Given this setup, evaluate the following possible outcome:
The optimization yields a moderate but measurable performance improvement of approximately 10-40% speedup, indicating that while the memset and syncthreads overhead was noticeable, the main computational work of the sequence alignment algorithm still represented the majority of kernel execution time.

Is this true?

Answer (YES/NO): NO